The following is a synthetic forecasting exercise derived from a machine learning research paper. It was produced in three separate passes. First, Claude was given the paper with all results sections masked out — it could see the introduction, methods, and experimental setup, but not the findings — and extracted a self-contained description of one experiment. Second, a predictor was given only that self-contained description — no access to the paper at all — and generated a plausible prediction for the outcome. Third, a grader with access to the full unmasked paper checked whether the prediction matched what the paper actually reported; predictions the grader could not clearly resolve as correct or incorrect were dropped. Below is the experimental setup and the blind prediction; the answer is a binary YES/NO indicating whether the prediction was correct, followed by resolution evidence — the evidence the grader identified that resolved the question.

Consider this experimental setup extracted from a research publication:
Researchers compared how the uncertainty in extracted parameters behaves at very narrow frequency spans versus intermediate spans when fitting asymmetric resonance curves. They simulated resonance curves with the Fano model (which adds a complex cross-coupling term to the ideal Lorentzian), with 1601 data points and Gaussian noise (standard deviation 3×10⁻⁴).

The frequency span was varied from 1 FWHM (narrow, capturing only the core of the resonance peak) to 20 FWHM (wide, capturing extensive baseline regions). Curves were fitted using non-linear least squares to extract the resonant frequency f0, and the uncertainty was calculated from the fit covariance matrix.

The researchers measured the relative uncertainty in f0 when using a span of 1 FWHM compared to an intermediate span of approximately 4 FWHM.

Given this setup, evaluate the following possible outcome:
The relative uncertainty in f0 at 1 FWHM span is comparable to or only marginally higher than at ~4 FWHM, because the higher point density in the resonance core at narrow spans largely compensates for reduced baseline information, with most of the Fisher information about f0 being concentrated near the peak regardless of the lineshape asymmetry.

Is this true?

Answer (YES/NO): NO